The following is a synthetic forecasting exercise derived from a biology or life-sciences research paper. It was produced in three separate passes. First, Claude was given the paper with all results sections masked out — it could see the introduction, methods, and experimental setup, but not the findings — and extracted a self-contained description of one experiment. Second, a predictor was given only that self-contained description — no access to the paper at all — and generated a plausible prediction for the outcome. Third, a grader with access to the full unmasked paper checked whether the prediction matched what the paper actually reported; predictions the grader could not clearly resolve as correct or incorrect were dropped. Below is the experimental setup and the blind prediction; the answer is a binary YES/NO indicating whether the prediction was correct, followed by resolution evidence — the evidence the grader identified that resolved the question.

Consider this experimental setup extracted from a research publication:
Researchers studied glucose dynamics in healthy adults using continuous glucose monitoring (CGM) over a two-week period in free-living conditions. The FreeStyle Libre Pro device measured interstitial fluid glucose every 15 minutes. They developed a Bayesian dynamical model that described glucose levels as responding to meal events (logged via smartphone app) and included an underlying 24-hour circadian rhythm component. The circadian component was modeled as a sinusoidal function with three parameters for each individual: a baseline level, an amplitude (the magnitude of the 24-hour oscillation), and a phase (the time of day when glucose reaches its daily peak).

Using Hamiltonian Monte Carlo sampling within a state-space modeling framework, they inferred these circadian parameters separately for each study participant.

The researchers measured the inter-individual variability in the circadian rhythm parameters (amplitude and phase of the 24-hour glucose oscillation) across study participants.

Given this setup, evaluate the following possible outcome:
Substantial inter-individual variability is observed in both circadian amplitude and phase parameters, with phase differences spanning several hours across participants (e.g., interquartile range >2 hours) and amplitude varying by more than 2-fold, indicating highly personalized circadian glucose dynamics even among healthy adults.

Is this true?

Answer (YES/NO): YES